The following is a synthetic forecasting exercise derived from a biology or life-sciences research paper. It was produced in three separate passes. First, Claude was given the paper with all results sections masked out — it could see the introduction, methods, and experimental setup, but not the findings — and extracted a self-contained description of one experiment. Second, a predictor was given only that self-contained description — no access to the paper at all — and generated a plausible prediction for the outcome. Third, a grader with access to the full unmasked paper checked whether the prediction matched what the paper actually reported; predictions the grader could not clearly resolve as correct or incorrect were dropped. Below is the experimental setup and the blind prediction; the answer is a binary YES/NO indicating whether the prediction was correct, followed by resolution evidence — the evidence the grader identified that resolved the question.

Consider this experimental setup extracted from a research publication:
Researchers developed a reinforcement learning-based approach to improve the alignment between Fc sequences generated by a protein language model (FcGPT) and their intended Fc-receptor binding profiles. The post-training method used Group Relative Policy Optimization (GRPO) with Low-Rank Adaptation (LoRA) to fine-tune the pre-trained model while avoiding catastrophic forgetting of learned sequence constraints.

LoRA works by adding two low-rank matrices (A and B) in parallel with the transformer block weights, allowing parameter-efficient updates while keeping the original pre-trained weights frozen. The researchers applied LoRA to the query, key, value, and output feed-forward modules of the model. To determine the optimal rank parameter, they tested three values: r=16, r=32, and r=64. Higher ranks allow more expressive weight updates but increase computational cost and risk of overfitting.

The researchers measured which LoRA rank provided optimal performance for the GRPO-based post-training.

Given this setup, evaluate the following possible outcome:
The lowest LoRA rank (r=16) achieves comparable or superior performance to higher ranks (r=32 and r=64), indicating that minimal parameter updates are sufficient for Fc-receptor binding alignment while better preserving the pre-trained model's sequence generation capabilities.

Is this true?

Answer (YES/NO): NO